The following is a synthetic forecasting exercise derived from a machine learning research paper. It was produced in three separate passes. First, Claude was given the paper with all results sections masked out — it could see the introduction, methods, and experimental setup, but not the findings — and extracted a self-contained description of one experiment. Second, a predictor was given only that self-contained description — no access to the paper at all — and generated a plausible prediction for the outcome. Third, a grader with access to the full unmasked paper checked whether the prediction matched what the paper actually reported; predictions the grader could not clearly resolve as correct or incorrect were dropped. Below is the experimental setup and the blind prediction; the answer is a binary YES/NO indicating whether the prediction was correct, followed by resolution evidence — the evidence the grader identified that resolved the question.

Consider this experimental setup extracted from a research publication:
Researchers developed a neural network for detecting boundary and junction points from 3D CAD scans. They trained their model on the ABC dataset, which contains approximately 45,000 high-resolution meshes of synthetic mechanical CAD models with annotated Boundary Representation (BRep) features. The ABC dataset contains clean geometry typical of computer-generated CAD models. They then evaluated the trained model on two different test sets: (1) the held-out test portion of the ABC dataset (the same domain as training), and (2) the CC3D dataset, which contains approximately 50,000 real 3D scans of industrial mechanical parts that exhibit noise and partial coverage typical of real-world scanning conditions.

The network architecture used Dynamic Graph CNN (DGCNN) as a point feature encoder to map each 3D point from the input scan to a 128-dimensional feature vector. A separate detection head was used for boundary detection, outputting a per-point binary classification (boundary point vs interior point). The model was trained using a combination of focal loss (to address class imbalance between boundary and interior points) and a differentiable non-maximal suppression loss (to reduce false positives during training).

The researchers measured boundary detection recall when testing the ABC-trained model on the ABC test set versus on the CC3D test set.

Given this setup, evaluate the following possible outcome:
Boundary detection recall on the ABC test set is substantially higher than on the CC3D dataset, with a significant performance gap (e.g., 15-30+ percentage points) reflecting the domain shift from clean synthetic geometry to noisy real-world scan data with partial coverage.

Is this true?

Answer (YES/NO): NO